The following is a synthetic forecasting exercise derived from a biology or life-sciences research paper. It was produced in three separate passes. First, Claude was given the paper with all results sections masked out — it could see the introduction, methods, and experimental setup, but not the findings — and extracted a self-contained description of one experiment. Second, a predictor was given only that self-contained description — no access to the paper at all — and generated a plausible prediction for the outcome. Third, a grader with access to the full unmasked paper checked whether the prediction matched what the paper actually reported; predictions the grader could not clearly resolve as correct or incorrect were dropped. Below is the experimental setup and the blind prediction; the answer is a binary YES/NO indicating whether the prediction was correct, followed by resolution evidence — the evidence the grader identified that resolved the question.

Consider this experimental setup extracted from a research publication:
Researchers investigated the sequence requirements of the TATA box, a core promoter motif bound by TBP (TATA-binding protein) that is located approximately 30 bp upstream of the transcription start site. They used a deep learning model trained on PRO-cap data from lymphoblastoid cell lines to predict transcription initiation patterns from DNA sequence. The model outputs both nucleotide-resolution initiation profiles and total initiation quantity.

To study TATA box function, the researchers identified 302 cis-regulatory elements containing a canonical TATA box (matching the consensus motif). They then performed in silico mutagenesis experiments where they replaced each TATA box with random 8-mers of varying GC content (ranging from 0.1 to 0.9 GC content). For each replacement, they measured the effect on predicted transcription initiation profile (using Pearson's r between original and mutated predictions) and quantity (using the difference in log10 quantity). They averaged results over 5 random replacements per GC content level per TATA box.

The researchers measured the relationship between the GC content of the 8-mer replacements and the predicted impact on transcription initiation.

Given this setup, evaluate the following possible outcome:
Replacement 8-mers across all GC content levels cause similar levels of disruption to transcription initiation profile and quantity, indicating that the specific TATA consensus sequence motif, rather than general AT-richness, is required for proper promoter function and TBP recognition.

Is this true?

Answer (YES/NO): NO